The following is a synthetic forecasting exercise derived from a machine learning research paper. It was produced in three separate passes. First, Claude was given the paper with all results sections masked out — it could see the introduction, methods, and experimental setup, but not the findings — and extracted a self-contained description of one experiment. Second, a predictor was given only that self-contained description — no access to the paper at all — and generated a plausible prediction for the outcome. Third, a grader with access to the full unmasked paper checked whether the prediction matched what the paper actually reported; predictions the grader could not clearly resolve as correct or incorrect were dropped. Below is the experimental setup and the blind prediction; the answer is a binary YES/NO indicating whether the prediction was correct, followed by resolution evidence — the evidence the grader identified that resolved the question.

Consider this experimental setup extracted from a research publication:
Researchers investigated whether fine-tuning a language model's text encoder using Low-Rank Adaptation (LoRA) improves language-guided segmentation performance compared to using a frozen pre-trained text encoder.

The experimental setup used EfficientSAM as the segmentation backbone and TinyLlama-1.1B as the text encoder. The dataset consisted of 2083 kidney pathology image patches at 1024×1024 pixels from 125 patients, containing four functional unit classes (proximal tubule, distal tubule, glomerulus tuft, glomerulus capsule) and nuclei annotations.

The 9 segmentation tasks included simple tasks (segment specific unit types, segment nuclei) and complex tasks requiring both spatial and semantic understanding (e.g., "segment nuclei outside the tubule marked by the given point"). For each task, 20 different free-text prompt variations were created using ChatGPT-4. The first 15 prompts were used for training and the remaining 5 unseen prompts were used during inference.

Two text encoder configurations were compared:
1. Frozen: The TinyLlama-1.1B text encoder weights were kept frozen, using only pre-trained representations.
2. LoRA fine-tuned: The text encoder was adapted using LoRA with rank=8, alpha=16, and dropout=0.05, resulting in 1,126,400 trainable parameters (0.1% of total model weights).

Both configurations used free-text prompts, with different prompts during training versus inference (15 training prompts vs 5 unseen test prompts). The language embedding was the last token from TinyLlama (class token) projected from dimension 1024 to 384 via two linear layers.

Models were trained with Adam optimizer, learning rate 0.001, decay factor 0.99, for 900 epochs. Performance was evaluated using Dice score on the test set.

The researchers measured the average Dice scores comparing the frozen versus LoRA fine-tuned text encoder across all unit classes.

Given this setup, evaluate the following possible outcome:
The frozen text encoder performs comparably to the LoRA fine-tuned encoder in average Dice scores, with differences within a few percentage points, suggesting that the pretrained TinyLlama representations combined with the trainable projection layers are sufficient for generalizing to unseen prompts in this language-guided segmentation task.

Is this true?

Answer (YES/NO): NO